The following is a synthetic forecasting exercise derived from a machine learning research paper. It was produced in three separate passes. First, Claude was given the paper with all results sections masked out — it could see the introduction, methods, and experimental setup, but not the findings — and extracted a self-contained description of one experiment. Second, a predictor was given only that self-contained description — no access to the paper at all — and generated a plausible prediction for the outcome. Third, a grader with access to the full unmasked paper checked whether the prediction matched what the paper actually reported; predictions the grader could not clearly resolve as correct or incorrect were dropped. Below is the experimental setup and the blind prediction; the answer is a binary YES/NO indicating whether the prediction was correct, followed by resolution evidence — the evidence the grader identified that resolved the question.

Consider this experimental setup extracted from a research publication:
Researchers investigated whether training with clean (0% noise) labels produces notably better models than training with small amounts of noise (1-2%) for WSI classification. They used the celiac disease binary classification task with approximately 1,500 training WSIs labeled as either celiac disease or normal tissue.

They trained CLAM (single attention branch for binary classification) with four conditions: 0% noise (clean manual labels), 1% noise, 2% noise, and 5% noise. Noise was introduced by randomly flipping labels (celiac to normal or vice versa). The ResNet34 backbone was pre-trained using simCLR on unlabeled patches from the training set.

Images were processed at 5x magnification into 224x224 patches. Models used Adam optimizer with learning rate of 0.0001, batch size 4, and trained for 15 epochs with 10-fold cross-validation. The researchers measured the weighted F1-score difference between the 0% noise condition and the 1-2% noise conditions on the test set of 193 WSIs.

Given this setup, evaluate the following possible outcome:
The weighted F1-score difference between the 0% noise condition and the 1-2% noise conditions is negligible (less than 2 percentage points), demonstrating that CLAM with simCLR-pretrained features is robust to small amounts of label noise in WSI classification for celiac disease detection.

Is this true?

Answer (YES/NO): YES